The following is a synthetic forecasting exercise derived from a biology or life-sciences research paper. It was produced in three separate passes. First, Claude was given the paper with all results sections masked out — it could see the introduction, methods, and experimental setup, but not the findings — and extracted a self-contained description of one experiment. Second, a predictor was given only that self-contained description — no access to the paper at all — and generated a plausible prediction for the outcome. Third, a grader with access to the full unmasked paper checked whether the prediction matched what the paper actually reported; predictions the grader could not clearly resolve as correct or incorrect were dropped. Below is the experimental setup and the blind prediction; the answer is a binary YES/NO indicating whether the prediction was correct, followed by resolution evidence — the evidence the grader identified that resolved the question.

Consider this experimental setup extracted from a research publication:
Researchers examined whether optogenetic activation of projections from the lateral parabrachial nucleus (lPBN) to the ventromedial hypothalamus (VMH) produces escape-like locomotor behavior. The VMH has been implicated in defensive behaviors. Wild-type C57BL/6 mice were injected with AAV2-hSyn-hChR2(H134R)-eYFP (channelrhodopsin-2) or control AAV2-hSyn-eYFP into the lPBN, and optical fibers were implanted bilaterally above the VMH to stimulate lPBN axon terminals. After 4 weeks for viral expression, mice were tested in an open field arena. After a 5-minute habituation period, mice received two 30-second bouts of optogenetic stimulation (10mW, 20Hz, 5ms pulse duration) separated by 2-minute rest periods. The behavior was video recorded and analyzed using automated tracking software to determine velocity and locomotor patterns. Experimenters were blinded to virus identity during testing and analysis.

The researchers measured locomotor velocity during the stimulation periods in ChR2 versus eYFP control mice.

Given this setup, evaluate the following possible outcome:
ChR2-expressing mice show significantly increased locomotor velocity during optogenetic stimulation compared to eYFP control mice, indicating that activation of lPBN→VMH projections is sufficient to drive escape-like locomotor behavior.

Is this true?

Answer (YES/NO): YES